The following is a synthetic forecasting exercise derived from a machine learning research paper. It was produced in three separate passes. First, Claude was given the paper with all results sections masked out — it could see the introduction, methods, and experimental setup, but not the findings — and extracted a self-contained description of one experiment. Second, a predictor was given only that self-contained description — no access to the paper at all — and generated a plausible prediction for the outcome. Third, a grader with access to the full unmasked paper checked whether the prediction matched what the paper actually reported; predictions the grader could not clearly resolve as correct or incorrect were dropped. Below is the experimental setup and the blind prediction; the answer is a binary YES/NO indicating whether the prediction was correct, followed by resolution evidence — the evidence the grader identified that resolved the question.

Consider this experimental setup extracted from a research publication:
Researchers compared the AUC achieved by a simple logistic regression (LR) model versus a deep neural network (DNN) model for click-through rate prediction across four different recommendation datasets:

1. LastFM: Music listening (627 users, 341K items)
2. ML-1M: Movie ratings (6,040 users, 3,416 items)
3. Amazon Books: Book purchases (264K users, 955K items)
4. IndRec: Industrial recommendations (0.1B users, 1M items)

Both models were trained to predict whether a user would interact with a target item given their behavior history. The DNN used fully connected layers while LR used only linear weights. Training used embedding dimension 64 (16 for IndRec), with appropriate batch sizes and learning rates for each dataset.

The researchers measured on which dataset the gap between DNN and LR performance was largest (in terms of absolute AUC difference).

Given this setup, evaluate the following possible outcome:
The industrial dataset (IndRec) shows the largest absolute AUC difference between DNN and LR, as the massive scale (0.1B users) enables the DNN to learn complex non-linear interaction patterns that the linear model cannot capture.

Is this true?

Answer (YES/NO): NO